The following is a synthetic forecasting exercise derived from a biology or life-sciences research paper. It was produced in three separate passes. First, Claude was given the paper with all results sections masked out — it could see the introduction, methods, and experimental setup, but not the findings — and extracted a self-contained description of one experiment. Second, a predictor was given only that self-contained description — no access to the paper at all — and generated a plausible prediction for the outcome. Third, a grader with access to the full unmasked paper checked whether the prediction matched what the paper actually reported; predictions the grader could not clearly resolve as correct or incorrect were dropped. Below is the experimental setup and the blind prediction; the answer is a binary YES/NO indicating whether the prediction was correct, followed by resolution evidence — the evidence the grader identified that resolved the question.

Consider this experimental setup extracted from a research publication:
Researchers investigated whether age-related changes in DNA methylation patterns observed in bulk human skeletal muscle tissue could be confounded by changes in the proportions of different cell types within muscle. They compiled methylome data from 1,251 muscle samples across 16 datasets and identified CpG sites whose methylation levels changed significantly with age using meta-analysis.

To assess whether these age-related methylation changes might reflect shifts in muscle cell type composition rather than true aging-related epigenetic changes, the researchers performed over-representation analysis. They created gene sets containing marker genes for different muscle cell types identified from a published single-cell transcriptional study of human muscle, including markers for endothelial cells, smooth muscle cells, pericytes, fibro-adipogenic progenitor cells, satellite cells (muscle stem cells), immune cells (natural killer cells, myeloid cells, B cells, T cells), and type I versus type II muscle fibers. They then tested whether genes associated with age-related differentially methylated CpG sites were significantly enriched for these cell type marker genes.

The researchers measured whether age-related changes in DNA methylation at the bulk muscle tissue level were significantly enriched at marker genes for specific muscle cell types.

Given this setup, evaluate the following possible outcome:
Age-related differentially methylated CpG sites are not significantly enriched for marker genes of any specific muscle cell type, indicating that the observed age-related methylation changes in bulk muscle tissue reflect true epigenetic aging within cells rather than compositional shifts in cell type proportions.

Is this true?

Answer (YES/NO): YES